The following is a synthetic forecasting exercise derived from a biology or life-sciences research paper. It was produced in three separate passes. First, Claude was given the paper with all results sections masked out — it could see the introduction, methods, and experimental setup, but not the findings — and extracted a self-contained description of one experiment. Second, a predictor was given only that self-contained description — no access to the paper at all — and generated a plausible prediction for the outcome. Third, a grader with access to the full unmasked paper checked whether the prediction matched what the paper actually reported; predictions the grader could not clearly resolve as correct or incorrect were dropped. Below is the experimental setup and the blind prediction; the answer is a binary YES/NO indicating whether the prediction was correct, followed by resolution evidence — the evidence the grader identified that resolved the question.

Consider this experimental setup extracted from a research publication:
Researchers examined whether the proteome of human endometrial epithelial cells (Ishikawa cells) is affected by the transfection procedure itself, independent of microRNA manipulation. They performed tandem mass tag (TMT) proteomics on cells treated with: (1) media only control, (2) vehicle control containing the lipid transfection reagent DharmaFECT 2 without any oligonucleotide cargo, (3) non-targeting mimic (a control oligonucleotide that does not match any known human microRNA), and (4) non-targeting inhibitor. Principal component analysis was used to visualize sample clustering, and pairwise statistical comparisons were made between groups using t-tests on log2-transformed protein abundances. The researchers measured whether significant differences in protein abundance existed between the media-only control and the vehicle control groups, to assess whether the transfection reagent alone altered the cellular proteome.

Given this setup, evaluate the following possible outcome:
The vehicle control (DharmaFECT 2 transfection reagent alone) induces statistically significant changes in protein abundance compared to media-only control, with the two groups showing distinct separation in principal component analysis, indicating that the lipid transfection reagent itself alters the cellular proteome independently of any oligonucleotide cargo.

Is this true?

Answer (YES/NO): NO